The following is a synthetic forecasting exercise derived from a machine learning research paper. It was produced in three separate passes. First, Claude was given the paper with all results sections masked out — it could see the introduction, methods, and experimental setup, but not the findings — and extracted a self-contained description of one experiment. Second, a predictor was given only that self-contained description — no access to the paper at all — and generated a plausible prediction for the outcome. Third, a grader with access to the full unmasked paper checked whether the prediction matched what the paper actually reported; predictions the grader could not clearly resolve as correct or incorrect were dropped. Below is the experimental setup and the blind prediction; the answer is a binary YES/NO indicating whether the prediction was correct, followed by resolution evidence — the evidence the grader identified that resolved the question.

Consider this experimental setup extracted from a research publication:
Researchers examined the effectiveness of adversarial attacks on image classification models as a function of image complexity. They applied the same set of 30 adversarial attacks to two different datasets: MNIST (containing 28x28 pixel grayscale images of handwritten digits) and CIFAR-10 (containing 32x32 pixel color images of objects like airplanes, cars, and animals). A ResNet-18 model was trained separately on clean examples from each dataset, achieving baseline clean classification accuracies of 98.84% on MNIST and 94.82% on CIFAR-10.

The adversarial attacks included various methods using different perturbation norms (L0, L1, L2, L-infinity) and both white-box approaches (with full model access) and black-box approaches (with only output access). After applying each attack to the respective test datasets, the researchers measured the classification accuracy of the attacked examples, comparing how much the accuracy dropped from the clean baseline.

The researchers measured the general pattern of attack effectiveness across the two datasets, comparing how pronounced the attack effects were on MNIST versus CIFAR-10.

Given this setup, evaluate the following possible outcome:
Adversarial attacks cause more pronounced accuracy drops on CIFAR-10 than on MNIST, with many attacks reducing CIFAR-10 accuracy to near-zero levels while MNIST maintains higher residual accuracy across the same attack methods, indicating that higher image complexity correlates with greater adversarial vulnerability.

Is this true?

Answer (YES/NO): YES